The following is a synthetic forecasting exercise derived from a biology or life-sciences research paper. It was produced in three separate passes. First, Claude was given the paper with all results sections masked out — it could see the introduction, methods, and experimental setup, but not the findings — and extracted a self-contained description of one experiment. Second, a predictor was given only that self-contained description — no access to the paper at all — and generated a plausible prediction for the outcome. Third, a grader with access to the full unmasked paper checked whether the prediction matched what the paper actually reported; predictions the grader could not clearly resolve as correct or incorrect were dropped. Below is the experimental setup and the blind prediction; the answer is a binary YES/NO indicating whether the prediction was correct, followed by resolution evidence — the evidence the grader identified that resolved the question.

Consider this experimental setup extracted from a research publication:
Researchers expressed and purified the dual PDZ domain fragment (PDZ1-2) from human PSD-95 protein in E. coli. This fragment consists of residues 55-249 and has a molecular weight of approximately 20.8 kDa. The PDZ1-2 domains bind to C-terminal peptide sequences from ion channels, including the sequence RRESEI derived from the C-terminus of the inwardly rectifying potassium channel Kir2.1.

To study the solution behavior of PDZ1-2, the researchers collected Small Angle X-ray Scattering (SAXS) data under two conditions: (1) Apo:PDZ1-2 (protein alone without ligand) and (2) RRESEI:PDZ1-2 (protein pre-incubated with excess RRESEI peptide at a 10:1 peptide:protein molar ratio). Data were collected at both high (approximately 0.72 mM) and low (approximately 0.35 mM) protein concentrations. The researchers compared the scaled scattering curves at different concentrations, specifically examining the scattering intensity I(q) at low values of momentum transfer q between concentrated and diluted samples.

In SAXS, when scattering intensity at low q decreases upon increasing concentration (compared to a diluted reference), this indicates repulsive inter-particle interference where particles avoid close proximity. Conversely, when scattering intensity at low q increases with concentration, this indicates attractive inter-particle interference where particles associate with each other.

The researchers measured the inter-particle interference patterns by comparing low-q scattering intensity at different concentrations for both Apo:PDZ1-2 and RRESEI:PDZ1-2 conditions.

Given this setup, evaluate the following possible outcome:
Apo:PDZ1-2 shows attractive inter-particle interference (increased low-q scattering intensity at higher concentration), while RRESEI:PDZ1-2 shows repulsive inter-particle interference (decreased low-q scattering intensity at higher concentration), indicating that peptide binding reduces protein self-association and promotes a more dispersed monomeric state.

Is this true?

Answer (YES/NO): NO